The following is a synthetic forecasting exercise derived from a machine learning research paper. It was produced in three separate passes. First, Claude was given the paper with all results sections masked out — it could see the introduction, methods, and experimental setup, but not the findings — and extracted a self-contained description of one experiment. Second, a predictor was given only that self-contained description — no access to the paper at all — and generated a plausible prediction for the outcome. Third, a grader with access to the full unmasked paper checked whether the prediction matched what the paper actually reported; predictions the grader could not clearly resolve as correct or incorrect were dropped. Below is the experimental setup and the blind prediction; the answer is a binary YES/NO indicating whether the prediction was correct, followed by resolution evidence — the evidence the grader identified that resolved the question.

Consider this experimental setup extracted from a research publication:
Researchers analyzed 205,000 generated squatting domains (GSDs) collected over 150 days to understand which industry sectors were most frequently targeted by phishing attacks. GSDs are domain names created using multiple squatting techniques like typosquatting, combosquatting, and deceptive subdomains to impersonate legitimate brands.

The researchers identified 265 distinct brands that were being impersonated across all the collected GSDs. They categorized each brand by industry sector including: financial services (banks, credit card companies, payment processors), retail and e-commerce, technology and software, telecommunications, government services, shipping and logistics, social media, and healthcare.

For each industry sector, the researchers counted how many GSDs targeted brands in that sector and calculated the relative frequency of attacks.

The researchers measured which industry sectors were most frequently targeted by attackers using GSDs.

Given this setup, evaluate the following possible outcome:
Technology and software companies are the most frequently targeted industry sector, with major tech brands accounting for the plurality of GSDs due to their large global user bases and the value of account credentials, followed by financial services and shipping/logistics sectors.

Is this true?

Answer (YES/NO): NO